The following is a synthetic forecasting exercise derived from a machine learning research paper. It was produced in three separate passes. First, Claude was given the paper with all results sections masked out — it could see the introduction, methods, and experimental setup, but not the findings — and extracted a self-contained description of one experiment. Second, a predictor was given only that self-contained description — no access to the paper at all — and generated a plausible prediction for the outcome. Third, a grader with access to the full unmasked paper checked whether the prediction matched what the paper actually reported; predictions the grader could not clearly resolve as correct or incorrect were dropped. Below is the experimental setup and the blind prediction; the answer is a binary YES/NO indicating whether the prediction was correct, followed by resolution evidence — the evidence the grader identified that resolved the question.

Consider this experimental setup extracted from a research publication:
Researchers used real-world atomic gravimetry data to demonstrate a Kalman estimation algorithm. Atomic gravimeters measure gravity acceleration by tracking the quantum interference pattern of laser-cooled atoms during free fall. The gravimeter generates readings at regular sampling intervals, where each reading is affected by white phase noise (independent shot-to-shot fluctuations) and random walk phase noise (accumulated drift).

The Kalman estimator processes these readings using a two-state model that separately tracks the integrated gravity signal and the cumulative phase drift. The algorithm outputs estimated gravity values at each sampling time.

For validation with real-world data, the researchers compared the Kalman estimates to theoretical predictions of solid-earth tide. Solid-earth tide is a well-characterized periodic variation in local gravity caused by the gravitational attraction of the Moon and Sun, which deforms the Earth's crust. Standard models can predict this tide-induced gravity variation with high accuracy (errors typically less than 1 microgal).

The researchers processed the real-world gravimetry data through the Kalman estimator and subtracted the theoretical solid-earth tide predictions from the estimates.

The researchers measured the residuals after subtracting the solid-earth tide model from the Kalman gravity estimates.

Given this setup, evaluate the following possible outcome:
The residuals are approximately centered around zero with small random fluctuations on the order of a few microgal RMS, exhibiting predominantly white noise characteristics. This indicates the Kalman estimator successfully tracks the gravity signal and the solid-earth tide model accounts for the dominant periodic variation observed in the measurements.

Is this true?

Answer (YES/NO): NO